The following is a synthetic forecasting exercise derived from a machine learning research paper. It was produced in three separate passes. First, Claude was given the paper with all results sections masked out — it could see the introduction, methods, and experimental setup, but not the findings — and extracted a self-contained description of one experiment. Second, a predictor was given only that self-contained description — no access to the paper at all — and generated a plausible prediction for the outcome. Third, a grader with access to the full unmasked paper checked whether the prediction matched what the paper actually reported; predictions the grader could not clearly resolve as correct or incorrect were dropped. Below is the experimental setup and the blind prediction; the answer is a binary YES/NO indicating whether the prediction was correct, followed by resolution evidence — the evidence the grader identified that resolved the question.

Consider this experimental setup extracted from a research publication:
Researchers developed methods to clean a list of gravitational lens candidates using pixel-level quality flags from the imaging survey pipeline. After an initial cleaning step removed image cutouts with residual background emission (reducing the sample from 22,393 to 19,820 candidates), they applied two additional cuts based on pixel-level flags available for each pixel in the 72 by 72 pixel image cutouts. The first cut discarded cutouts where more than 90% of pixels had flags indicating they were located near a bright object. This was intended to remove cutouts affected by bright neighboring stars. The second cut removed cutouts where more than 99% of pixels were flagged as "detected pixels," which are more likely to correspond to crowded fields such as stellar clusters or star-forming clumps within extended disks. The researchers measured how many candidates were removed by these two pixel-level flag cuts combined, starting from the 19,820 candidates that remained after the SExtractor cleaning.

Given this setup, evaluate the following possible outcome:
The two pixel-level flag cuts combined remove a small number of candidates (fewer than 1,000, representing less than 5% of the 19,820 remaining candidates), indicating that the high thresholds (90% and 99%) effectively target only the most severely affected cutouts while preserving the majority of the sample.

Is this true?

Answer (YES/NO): NO